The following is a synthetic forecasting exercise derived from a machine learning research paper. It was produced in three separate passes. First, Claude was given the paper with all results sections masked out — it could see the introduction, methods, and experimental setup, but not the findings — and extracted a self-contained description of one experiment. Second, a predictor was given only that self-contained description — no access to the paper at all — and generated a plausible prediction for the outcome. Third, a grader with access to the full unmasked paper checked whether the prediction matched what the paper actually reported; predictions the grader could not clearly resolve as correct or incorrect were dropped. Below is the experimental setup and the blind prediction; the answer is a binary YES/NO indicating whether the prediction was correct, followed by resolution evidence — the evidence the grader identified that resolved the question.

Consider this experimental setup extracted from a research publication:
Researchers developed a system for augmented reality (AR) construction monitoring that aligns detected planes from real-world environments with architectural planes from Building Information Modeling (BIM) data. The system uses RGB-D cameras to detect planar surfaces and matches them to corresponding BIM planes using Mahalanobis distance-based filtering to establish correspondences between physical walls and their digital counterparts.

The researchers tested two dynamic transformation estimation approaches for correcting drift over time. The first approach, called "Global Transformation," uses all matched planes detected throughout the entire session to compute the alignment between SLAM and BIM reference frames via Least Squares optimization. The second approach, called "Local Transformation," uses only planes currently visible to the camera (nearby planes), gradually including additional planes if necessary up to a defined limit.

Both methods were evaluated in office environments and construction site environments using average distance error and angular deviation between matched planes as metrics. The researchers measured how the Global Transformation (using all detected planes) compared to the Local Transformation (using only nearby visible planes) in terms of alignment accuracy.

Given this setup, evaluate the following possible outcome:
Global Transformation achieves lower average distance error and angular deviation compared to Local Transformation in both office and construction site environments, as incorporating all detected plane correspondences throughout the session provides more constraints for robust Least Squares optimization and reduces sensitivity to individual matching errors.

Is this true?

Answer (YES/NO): NO